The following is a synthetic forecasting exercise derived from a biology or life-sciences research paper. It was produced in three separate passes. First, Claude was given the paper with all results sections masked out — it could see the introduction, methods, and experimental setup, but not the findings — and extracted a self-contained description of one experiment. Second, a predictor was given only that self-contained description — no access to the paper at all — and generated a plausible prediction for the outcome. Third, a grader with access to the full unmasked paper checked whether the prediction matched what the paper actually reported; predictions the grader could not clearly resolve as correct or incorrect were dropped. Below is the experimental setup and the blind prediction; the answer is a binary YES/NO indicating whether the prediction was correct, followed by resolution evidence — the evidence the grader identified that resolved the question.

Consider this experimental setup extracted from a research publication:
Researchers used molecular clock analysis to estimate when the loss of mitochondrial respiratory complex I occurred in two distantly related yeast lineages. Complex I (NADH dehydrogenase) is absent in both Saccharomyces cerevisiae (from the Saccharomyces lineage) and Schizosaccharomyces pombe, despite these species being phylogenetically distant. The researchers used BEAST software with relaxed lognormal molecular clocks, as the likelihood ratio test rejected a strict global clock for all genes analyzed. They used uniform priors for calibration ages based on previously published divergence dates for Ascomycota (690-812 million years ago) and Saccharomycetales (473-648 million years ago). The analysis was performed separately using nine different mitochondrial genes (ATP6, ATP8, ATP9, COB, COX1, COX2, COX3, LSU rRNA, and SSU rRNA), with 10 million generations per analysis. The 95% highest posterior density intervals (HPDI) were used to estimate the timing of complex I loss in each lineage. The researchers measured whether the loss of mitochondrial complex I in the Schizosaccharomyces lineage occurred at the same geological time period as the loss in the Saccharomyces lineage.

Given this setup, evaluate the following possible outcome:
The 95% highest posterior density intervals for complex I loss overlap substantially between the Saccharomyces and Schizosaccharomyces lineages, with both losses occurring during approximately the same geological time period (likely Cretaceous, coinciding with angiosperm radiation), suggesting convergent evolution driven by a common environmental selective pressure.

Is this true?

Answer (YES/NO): NO